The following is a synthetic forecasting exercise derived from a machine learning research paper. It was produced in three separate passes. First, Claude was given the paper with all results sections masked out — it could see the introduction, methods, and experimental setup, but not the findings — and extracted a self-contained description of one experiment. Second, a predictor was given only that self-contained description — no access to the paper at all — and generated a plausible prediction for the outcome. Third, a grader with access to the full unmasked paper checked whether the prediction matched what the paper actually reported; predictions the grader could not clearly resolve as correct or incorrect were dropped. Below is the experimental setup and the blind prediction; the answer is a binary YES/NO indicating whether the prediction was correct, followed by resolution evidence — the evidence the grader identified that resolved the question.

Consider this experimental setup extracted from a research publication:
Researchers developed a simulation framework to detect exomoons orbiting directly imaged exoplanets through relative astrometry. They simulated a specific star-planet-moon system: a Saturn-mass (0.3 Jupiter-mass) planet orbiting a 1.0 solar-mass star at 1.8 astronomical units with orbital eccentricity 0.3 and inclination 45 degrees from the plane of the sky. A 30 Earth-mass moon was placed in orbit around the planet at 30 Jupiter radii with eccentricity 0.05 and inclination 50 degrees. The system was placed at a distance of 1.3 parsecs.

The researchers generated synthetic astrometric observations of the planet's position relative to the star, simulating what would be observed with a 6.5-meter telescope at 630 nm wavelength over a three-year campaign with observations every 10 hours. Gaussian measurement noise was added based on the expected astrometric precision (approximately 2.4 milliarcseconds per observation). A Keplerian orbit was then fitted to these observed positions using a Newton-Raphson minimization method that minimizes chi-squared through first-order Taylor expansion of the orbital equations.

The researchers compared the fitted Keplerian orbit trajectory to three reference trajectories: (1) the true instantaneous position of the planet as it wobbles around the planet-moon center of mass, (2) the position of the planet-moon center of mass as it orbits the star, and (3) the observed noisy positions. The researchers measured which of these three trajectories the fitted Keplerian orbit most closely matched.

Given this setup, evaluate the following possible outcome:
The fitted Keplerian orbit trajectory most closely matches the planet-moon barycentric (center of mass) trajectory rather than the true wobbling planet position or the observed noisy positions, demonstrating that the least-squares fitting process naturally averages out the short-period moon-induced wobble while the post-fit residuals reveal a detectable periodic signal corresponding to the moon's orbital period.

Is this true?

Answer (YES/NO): YES